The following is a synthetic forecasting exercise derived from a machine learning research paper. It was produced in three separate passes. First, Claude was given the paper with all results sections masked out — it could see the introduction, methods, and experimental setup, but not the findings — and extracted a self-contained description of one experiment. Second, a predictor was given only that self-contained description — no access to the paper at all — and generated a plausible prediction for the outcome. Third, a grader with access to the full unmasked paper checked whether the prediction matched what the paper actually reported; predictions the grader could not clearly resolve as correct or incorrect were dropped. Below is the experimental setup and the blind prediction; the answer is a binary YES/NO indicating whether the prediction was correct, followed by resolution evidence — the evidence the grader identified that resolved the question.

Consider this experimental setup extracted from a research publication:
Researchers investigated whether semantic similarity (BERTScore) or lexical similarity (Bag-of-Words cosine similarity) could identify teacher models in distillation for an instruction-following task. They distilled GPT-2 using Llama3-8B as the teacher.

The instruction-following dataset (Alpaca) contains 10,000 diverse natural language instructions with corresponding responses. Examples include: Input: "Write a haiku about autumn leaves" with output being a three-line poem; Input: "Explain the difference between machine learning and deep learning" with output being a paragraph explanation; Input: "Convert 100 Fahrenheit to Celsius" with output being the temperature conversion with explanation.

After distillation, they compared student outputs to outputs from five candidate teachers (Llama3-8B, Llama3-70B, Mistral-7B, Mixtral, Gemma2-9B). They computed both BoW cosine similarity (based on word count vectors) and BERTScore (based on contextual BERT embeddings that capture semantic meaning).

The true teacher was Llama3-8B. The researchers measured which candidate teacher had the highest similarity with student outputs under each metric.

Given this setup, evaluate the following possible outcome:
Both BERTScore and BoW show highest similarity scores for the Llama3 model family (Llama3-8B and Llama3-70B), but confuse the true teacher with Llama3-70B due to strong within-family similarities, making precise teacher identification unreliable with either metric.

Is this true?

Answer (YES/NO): NO